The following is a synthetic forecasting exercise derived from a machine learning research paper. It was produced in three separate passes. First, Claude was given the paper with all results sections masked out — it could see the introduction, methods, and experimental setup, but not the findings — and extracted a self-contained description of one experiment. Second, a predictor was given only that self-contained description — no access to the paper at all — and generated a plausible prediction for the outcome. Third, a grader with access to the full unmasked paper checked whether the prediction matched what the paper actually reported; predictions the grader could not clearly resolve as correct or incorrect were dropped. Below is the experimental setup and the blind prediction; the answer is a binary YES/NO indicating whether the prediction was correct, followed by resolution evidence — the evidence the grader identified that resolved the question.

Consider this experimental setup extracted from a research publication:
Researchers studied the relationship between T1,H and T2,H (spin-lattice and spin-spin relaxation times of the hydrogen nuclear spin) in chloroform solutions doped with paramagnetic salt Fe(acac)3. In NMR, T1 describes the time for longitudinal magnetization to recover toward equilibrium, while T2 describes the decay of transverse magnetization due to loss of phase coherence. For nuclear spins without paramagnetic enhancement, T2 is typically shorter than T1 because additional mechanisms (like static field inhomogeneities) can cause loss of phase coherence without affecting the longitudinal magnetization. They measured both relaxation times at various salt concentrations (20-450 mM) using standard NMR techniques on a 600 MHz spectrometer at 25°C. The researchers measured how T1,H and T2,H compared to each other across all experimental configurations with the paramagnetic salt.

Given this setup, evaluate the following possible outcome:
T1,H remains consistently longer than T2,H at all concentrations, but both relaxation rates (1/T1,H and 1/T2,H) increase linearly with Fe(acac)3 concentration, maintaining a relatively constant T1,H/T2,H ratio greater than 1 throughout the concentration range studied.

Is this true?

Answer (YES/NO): NO